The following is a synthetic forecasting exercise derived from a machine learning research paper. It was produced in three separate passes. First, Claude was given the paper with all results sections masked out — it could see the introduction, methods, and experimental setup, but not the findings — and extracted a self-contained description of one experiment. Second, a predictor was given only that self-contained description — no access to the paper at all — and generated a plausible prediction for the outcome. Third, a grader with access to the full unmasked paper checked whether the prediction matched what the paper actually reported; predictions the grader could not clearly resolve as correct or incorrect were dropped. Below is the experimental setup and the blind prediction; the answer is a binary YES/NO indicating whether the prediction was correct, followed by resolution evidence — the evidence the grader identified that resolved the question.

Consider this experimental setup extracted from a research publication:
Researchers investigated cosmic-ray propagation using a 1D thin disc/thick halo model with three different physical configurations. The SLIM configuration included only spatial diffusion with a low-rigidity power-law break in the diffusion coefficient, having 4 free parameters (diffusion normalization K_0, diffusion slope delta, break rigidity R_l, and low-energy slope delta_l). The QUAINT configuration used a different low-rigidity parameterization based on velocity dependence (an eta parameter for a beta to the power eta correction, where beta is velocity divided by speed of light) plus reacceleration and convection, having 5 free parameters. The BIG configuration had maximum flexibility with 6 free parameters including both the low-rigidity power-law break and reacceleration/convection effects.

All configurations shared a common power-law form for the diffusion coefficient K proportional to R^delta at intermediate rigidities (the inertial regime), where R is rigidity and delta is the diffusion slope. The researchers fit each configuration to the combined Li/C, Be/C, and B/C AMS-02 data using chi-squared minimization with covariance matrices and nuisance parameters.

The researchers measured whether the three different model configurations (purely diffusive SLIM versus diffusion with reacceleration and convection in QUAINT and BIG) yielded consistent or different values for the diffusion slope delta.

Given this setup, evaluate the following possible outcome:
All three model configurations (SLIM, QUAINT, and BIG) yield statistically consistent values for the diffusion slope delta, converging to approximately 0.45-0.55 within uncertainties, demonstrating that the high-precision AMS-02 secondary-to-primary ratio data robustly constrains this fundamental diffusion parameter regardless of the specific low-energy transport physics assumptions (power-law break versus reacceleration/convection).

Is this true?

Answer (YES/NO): YES